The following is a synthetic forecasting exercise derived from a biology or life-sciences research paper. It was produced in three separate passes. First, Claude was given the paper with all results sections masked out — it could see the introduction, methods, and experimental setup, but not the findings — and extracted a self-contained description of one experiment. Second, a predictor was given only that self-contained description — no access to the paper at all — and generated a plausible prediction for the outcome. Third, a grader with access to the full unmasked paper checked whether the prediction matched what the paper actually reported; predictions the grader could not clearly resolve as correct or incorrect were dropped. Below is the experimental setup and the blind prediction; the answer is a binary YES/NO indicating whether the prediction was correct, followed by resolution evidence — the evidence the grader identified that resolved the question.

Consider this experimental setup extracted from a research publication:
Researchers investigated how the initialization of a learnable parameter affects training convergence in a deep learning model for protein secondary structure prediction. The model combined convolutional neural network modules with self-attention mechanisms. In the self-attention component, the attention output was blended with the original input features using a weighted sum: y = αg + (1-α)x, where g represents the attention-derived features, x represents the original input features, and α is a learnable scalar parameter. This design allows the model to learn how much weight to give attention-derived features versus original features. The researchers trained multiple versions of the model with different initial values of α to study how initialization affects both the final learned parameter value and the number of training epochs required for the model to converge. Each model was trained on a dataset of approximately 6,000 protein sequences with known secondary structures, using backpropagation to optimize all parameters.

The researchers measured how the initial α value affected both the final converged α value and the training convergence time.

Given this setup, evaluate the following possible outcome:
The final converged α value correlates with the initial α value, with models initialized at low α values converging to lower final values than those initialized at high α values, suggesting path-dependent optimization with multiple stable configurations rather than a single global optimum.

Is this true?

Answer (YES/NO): NO